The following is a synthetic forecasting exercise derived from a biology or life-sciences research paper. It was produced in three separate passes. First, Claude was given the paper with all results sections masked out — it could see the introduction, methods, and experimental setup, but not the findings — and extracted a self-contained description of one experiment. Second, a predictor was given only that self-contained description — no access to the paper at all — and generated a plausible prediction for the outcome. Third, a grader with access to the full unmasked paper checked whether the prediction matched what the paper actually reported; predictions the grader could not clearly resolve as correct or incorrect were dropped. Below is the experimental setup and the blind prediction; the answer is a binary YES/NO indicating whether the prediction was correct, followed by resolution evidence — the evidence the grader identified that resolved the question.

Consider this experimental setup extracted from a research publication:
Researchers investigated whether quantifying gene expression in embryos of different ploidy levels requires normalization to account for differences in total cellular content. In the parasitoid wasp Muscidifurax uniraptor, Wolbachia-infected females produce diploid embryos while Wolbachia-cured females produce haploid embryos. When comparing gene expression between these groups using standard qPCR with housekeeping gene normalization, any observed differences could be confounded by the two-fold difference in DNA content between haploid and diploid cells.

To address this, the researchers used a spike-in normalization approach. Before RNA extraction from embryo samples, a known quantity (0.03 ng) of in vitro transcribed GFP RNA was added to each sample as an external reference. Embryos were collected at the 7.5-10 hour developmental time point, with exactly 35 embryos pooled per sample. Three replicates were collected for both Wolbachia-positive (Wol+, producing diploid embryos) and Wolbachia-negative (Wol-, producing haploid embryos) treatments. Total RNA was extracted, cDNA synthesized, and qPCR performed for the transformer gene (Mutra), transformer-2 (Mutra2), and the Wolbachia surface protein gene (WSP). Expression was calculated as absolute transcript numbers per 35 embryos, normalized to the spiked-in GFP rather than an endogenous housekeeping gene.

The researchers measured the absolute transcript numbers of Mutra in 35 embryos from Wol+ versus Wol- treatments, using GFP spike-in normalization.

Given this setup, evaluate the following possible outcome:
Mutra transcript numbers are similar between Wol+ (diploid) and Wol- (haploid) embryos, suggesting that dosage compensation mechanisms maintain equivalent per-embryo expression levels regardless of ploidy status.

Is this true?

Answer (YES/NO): NO